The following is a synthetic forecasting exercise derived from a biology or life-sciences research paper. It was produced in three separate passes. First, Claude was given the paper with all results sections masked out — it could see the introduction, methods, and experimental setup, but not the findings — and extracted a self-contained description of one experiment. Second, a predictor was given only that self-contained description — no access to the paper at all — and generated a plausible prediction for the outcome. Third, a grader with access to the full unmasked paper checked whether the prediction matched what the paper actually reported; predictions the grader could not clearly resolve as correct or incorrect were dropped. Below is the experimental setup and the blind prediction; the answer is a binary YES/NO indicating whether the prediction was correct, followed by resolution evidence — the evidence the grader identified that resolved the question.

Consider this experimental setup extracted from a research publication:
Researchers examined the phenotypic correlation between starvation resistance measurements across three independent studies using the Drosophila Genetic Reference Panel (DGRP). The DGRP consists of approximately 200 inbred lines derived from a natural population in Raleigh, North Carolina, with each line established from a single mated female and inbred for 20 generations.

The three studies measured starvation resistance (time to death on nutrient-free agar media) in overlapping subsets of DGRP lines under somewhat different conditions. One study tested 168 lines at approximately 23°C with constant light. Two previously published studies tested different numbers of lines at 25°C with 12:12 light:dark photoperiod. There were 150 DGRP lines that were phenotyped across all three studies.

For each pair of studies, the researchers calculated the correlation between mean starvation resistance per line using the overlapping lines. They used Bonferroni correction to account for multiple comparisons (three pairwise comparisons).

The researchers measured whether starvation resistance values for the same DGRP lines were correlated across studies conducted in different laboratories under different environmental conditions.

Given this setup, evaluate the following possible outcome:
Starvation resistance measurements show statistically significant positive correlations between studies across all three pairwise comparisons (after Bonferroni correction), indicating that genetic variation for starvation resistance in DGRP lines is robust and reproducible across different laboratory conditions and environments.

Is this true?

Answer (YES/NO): YES